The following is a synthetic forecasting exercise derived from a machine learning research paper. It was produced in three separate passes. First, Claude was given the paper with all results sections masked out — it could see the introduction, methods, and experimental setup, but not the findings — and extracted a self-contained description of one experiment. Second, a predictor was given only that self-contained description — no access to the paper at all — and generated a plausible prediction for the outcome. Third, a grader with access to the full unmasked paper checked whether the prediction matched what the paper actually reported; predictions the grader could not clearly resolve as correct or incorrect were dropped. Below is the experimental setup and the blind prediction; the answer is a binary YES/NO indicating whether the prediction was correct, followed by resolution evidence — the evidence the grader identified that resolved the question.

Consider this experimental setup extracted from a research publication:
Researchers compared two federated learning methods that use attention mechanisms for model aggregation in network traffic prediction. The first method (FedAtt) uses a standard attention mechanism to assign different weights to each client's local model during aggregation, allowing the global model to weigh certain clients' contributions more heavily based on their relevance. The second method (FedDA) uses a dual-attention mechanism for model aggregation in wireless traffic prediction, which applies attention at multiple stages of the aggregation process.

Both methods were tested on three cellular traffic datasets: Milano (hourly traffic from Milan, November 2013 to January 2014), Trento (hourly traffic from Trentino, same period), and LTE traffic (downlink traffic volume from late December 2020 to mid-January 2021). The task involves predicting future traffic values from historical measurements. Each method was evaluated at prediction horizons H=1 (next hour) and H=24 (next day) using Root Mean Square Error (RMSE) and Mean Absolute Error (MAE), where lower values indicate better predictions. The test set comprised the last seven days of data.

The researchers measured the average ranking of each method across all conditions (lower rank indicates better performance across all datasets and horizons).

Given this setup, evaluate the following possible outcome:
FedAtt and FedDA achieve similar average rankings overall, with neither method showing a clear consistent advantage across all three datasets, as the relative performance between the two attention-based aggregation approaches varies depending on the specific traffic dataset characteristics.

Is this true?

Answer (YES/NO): YES